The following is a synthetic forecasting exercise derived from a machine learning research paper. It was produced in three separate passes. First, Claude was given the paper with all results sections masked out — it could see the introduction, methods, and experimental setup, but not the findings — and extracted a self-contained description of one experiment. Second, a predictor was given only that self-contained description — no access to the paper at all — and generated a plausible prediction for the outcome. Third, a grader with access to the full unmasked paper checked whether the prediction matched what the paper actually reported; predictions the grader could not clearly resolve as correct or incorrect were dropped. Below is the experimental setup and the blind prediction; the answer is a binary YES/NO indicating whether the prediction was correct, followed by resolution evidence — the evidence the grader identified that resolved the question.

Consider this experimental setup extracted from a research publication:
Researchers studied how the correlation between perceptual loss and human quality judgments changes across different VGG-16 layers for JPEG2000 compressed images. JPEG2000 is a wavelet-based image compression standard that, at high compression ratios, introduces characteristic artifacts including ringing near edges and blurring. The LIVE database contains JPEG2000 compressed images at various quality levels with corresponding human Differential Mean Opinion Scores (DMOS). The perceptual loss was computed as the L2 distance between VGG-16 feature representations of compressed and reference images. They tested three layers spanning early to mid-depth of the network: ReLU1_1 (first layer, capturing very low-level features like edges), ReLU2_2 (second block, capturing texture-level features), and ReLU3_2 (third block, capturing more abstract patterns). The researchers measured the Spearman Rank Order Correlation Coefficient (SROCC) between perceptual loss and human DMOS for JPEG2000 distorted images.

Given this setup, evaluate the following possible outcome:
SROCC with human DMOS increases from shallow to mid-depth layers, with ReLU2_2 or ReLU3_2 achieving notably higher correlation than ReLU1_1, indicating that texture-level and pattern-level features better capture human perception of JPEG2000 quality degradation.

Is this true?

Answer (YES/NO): NO